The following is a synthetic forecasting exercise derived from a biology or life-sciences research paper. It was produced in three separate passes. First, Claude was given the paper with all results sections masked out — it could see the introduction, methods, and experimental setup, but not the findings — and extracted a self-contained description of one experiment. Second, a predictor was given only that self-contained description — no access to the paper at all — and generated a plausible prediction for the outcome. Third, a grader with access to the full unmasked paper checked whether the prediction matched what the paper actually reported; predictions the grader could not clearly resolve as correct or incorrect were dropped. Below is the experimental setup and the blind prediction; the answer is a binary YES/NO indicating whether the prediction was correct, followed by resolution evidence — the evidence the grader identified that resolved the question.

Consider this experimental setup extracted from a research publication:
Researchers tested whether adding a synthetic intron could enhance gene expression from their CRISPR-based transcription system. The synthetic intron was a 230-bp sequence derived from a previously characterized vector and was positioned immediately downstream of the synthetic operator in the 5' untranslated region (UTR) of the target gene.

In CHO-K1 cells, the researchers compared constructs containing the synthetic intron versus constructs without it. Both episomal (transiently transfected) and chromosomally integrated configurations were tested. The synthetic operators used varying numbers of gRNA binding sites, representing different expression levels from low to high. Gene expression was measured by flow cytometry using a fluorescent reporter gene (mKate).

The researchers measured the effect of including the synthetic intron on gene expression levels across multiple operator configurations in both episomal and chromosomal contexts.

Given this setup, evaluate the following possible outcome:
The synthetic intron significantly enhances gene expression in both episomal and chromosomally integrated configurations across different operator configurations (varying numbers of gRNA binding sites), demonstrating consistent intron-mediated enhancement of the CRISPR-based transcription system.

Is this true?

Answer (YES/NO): YES